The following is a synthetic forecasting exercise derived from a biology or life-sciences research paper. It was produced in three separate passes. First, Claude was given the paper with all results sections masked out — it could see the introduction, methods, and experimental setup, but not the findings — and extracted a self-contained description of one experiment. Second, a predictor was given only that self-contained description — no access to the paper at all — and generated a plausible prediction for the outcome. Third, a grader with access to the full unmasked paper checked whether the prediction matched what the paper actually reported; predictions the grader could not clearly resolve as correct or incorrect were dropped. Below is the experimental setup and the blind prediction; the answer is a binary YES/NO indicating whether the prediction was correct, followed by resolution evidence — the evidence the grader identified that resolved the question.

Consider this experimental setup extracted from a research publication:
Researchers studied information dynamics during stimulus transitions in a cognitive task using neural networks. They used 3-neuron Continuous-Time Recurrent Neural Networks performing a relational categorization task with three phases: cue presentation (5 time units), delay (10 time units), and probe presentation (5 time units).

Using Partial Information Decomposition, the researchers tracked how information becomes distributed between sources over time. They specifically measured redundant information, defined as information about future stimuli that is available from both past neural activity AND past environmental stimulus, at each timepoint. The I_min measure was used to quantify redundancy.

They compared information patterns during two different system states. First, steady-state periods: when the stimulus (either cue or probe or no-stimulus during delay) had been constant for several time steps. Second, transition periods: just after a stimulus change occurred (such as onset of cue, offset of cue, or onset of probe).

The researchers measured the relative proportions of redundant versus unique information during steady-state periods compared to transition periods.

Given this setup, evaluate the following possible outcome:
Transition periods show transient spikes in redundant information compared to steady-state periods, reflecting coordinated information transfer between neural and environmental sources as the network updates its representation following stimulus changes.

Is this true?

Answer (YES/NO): NO